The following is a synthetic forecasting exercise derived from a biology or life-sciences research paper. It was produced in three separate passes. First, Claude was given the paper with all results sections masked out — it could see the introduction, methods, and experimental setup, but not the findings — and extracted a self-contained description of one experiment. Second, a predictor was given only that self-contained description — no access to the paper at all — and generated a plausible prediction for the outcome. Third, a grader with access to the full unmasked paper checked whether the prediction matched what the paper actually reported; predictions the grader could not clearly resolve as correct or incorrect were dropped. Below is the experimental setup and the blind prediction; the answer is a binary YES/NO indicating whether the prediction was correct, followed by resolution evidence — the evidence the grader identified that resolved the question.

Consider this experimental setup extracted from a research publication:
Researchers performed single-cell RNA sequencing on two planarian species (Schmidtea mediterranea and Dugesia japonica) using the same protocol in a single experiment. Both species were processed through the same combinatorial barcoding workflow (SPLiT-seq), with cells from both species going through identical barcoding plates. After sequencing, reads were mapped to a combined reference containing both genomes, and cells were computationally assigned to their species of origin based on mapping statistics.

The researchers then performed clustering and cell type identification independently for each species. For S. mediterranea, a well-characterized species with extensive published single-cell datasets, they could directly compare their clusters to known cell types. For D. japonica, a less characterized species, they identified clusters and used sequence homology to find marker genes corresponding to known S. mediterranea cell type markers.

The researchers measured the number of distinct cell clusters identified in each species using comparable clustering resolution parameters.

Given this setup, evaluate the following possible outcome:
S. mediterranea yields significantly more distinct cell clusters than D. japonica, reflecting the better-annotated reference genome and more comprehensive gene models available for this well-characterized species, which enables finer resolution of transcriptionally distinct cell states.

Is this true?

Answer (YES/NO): YES